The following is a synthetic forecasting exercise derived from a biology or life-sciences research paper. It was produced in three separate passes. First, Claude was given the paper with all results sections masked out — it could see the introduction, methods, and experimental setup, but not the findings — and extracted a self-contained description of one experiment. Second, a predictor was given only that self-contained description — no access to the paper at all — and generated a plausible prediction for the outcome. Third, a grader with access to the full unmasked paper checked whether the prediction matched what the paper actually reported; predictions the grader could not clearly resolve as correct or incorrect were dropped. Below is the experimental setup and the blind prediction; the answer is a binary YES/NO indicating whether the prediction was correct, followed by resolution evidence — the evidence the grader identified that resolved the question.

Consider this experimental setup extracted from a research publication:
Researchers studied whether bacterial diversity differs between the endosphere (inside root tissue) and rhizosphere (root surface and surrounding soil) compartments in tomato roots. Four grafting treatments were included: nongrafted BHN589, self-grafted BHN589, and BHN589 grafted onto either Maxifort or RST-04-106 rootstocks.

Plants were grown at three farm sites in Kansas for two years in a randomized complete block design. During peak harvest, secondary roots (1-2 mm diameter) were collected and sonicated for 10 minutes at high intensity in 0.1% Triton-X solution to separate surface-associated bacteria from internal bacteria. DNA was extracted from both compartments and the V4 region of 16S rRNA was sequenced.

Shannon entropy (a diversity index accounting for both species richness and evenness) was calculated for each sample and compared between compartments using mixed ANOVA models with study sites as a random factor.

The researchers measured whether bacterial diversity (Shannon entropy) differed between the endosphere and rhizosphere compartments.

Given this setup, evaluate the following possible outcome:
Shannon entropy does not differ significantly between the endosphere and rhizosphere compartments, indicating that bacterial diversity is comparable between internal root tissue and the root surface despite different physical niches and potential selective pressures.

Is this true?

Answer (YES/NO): NO